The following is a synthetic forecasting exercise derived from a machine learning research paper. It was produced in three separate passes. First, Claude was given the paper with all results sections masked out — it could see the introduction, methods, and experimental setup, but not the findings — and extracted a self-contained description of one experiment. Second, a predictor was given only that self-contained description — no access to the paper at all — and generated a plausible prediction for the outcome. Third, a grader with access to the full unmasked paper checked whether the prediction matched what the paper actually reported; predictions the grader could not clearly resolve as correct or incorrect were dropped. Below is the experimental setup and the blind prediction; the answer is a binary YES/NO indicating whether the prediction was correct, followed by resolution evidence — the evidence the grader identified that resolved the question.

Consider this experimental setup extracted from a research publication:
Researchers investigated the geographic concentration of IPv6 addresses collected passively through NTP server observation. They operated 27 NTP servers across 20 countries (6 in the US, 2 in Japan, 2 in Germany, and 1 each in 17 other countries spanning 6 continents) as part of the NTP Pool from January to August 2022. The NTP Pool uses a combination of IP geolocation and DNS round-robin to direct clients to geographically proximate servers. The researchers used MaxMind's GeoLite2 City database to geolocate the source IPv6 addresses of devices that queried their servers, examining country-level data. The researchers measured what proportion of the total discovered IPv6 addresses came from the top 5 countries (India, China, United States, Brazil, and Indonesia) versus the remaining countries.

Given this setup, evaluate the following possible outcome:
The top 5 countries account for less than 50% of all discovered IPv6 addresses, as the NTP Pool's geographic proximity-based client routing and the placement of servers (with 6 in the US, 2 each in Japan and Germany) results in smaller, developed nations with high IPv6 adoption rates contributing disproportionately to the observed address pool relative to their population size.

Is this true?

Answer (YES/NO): NO